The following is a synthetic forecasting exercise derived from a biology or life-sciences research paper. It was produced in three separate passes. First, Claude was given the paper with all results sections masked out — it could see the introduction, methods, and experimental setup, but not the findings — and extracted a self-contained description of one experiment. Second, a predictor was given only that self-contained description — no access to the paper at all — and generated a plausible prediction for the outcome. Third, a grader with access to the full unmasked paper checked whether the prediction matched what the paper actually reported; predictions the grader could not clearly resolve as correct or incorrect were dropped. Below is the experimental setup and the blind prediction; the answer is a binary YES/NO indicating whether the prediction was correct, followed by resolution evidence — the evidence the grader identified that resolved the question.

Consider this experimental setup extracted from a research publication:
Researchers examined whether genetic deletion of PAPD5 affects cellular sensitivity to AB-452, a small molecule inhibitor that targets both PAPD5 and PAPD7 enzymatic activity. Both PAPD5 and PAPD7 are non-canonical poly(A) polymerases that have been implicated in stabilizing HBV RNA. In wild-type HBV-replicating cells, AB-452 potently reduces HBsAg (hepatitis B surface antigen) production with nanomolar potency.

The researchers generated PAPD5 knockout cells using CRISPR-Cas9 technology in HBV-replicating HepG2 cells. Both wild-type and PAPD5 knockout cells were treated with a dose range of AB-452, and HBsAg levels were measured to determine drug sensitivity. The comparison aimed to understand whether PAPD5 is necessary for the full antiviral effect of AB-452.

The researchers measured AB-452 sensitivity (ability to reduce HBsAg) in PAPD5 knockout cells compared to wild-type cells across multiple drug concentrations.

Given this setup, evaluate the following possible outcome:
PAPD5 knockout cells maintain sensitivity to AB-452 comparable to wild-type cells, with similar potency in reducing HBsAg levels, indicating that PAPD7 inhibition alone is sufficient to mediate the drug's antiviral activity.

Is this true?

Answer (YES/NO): NO